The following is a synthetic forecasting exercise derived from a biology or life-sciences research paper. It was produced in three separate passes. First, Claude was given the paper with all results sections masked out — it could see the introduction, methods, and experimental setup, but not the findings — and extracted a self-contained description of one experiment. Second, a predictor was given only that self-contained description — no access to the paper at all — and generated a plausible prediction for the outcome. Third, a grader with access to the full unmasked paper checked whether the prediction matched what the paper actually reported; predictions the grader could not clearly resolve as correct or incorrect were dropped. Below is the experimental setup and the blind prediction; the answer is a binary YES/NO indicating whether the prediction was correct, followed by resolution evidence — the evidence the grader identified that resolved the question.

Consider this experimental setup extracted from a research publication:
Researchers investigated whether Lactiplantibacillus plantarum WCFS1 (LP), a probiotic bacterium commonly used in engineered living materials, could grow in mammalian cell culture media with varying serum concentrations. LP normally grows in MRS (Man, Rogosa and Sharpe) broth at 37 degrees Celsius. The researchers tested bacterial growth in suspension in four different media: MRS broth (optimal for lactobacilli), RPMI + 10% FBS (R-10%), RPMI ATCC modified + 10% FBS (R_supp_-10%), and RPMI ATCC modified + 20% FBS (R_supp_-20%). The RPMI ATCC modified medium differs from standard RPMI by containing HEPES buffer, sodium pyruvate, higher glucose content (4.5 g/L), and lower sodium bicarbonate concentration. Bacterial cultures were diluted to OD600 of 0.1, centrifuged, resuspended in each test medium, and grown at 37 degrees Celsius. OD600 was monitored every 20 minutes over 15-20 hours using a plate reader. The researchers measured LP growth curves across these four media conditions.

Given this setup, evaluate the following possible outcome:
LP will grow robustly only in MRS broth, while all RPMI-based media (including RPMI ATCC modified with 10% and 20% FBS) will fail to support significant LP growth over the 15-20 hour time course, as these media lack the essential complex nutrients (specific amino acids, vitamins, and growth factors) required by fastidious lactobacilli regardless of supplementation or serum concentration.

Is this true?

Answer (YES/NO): NO